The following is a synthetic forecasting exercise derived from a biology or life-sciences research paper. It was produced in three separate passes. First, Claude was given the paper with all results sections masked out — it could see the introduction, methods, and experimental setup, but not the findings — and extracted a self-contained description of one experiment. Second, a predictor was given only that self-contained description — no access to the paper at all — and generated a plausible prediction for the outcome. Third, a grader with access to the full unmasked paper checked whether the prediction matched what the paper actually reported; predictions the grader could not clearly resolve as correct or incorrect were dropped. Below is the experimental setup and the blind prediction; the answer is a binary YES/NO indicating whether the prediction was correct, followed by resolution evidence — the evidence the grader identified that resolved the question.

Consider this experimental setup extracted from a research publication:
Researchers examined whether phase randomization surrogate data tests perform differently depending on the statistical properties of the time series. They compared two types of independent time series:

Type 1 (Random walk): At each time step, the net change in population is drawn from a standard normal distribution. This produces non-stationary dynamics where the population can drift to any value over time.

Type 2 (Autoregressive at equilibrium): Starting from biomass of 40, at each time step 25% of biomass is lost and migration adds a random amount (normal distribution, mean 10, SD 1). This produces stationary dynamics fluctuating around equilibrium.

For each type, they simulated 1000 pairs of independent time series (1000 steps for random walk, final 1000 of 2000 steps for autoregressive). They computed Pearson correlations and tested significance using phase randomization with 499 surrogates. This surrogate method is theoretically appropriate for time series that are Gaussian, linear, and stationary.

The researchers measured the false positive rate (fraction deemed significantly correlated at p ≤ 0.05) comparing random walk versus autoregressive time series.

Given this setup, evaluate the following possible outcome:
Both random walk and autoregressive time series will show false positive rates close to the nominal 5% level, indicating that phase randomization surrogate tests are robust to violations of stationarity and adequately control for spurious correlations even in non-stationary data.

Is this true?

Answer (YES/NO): NO